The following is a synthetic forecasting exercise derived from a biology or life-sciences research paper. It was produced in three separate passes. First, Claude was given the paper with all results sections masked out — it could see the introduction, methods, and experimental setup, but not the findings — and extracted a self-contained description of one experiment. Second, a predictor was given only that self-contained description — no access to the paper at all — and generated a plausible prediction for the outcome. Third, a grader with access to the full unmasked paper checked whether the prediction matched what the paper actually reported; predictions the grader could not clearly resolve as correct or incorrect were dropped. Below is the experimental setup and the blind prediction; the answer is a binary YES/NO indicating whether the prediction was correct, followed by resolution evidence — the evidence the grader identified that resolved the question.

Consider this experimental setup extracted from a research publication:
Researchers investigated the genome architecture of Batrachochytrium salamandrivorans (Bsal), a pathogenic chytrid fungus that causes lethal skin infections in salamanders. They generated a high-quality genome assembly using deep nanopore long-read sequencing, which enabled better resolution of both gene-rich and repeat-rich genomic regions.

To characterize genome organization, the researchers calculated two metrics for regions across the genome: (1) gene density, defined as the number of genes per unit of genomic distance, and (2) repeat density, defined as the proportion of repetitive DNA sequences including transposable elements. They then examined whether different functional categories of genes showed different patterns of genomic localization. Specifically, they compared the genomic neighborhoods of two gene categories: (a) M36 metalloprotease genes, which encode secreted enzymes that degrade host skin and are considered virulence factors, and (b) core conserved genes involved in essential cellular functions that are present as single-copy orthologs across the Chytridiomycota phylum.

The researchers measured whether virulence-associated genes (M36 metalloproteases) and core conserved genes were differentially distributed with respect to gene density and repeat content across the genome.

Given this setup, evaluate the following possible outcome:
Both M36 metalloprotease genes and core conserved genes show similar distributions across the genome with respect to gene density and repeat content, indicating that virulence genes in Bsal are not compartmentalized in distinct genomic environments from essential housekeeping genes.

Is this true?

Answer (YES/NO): NO